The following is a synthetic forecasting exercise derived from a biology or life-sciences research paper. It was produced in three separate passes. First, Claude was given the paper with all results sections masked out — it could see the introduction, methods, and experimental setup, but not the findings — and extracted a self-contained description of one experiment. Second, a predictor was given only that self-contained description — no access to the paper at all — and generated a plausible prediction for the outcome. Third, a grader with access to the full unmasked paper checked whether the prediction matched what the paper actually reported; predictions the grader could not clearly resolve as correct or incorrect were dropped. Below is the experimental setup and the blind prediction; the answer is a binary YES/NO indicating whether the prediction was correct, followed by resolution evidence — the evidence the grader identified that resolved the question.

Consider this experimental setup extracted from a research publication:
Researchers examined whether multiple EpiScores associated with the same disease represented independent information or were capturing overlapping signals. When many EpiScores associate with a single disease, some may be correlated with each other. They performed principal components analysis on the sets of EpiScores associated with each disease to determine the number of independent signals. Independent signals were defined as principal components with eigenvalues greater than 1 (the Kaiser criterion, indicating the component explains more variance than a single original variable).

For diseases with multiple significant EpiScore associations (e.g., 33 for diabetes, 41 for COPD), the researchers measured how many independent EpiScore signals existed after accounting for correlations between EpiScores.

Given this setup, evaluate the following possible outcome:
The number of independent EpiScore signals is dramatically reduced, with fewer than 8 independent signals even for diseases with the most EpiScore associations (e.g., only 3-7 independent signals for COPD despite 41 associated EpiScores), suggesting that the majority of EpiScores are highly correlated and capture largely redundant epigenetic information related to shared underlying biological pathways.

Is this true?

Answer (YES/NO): NO